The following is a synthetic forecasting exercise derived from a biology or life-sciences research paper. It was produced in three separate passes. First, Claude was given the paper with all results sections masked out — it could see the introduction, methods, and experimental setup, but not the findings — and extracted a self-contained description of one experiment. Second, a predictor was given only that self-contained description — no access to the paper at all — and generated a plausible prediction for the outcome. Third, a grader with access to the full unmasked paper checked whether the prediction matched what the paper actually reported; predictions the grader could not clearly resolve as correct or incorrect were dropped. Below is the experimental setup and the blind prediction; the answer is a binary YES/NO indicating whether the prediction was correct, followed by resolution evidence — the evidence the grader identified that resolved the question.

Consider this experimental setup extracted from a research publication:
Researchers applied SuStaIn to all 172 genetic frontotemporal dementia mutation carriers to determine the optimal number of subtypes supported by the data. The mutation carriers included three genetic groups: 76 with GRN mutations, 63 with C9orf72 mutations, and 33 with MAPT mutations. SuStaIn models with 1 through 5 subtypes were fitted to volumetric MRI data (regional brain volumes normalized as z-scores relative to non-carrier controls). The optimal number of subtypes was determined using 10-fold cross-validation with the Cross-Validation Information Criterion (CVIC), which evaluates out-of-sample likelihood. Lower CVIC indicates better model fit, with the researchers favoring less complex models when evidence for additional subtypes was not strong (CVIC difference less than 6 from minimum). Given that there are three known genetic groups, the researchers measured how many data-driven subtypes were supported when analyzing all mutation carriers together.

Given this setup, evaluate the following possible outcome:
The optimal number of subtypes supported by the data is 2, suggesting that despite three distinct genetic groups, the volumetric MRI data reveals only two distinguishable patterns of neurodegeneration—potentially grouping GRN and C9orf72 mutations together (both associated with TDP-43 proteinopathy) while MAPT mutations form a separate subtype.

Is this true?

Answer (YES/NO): NO